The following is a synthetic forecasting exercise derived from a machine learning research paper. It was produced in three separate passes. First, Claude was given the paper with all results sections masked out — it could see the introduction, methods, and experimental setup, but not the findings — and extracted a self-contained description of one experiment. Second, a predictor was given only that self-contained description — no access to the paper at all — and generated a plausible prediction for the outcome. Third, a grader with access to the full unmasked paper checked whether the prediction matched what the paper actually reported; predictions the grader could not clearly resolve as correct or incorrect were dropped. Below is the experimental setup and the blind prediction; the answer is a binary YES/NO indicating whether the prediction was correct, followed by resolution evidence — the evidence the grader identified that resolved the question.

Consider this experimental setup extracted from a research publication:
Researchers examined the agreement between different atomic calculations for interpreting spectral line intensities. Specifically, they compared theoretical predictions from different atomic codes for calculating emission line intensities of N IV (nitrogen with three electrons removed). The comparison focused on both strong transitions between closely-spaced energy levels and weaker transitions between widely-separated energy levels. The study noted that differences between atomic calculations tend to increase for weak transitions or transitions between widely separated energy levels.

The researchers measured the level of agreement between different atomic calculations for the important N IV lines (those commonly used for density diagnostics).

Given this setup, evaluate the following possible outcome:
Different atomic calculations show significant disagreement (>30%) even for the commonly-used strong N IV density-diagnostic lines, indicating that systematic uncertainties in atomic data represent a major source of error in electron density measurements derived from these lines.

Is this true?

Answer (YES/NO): NO